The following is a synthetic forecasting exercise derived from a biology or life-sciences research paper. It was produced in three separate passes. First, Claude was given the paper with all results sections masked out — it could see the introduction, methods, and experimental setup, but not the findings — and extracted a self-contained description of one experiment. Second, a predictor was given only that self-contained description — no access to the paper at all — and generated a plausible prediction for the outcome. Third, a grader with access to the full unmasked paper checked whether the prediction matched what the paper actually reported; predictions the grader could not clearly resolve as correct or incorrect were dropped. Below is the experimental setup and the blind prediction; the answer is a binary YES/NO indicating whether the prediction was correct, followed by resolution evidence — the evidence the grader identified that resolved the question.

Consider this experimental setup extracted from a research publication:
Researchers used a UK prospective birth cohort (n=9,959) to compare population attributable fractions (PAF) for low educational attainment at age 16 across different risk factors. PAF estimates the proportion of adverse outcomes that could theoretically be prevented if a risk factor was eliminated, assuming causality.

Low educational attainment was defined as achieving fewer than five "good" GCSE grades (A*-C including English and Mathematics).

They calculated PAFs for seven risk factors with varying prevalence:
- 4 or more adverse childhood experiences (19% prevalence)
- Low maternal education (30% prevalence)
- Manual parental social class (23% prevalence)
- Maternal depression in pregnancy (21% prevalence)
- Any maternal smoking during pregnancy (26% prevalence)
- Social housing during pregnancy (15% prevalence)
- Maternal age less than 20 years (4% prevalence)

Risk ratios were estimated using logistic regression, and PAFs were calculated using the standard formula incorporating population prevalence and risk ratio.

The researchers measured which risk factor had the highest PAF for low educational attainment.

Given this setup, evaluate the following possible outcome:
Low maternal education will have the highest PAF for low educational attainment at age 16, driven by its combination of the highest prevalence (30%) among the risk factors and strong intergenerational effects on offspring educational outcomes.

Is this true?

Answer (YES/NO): YES